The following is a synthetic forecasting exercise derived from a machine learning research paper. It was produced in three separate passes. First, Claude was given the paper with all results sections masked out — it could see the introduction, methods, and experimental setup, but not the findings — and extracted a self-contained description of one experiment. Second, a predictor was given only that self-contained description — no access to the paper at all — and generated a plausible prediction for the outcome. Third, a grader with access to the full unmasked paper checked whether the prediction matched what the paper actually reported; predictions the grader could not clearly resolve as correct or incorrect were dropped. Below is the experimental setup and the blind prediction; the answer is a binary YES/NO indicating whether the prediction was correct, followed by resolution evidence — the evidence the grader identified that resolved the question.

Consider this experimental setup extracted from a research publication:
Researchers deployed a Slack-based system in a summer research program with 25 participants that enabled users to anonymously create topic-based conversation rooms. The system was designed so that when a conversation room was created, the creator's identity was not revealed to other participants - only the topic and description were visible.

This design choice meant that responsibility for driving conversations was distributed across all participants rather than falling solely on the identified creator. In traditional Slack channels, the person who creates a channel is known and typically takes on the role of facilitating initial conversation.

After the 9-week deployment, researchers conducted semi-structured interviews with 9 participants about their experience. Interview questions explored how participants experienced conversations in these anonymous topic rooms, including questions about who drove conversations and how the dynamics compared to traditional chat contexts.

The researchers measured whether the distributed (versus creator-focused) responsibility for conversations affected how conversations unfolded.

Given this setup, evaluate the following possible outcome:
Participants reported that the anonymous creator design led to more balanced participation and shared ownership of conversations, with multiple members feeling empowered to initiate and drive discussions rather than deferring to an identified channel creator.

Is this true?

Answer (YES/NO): NO